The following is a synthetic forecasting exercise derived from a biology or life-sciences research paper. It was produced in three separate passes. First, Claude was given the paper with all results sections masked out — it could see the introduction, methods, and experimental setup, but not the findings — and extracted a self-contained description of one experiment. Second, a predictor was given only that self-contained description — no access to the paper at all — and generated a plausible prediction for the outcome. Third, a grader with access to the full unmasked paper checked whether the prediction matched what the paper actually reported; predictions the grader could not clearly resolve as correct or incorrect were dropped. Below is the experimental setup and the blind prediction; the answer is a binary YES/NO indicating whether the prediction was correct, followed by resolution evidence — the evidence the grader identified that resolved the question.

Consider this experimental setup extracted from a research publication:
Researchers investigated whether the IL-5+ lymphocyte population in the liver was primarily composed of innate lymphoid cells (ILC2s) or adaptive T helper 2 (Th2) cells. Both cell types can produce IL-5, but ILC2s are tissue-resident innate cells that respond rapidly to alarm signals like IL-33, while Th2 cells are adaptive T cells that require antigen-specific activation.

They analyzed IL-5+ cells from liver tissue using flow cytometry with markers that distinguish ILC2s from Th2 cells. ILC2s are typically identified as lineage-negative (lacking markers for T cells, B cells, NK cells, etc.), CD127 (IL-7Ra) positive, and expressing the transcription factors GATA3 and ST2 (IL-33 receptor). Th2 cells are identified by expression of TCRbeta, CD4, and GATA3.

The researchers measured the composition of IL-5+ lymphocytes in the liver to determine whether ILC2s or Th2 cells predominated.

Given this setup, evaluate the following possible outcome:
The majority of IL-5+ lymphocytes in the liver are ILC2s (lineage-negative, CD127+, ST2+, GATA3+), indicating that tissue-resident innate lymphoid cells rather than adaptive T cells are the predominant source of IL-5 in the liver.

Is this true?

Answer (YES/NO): YES